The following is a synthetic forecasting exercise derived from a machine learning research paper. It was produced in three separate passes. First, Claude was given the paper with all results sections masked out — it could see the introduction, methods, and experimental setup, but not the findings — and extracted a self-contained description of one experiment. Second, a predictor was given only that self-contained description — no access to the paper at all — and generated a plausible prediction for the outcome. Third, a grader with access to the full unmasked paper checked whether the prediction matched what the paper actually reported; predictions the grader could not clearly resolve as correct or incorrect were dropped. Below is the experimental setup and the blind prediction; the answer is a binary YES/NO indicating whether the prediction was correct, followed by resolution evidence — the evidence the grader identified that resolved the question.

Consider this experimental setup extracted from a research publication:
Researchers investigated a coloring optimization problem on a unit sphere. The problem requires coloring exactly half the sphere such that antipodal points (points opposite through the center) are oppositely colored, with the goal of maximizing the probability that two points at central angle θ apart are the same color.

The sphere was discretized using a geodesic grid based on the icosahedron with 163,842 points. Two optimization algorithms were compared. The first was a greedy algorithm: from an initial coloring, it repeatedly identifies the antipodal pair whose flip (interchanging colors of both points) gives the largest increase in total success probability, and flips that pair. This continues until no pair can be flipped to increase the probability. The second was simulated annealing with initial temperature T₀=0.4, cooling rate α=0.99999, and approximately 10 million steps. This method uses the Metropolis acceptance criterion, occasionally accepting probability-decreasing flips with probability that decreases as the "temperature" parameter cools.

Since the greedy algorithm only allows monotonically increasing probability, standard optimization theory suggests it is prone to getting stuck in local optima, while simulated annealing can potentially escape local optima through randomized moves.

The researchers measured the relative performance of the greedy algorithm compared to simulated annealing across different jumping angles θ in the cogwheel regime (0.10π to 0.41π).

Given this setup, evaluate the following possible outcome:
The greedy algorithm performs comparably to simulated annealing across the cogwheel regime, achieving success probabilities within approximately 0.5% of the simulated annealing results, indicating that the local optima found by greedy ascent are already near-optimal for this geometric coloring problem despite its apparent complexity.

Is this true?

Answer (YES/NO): YES